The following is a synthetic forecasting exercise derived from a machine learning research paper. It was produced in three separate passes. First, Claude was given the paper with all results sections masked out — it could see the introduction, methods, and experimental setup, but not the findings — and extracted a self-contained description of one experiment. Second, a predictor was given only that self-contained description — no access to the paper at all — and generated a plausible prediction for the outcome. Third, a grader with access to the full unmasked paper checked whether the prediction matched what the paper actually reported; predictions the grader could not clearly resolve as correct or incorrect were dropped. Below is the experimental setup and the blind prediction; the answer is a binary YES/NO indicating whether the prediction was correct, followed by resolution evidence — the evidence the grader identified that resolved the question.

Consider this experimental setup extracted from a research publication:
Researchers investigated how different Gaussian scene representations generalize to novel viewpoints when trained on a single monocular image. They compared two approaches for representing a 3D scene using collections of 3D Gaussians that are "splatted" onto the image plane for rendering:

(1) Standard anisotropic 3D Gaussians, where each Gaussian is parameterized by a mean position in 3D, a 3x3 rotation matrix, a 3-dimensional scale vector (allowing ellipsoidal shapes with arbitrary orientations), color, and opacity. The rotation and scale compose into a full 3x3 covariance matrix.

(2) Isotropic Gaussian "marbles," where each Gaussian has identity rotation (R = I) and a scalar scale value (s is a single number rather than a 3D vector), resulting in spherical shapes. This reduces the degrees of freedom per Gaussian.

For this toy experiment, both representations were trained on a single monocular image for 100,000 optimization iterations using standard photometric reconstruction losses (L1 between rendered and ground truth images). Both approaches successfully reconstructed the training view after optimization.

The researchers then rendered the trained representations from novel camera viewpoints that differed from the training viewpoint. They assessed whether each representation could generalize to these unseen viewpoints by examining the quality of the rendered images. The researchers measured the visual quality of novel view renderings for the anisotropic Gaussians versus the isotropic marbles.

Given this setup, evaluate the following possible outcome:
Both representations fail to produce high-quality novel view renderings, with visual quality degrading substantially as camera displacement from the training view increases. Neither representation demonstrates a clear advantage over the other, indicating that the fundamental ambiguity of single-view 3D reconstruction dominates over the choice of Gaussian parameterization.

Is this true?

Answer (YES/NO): NO